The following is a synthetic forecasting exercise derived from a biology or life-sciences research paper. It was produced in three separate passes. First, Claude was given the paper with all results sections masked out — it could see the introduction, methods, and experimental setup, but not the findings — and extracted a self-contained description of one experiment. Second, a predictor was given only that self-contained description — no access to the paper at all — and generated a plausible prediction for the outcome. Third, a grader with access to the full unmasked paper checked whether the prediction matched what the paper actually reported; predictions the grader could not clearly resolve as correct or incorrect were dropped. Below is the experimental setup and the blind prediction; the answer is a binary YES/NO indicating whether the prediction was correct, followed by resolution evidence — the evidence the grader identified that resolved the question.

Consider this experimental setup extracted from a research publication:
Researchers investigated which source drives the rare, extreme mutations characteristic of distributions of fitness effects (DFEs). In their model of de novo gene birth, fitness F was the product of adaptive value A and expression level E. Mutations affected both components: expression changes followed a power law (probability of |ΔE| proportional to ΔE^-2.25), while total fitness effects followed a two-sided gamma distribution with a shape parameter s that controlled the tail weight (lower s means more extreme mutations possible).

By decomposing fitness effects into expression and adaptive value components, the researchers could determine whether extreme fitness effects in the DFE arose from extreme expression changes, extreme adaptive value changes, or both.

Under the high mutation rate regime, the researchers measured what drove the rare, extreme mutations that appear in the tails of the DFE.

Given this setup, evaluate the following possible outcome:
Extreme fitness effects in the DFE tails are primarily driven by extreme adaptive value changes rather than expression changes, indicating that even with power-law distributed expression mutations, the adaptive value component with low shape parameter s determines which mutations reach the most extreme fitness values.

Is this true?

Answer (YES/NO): NO